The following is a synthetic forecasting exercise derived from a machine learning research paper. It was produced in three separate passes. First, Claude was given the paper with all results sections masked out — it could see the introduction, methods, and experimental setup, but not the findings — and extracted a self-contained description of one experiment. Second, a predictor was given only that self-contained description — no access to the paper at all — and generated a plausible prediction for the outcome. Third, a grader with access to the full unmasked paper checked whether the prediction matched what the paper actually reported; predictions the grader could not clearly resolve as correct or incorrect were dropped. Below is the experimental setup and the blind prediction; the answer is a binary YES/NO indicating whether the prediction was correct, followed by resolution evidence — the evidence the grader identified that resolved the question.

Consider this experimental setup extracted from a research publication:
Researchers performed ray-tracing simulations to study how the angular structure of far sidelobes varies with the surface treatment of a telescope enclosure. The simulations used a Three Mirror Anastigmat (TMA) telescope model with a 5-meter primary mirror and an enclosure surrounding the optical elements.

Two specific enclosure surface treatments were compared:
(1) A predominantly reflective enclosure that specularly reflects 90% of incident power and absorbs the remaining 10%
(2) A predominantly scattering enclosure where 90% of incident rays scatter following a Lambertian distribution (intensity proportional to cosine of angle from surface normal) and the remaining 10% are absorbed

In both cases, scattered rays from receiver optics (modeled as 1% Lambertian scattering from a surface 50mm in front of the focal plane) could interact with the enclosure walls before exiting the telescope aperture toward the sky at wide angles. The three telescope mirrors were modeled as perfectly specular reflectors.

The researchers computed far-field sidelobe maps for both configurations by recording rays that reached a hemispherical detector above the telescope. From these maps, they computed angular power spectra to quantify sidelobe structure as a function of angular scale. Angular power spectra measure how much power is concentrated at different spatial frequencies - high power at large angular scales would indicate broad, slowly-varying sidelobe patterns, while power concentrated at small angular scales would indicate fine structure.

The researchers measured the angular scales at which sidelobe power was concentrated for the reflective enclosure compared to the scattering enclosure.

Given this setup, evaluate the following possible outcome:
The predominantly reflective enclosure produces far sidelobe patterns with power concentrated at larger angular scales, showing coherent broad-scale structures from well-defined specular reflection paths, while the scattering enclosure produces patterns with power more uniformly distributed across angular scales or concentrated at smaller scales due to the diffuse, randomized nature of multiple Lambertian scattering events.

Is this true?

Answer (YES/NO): NO